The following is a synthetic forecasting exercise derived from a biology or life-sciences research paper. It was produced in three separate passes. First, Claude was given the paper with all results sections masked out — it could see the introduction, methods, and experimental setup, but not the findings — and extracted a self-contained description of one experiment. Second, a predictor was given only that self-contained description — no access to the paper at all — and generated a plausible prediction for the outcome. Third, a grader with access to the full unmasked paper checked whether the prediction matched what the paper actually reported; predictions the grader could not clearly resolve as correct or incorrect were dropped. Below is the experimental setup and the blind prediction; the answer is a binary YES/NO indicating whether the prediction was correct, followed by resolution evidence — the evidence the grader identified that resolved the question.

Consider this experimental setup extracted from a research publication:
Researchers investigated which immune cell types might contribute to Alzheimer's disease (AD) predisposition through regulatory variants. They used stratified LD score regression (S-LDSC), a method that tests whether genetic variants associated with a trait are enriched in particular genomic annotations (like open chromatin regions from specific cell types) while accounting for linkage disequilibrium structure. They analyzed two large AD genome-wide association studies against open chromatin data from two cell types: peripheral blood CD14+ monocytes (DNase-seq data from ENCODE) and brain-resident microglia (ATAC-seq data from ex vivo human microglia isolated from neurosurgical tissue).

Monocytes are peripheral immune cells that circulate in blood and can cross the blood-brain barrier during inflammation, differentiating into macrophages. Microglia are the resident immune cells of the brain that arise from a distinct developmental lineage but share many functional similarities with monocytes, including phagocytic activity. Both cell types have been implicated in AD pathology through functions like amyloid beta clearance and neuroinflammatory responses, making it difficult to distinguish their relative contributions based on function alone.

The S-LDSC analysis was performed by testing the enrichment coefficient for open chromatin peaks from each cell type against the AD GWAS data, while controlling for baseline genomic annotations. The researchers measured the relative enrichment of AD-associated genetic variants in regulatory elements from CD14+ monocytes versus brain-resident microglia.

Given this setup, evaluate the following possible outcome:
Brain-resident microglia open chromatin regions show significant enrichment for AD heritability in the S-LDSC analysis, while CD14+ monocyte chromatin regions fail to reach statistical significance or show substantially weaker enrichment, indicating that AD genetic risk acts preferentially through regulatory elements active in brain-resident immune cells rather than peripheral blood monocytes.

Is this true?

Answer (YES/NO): NO